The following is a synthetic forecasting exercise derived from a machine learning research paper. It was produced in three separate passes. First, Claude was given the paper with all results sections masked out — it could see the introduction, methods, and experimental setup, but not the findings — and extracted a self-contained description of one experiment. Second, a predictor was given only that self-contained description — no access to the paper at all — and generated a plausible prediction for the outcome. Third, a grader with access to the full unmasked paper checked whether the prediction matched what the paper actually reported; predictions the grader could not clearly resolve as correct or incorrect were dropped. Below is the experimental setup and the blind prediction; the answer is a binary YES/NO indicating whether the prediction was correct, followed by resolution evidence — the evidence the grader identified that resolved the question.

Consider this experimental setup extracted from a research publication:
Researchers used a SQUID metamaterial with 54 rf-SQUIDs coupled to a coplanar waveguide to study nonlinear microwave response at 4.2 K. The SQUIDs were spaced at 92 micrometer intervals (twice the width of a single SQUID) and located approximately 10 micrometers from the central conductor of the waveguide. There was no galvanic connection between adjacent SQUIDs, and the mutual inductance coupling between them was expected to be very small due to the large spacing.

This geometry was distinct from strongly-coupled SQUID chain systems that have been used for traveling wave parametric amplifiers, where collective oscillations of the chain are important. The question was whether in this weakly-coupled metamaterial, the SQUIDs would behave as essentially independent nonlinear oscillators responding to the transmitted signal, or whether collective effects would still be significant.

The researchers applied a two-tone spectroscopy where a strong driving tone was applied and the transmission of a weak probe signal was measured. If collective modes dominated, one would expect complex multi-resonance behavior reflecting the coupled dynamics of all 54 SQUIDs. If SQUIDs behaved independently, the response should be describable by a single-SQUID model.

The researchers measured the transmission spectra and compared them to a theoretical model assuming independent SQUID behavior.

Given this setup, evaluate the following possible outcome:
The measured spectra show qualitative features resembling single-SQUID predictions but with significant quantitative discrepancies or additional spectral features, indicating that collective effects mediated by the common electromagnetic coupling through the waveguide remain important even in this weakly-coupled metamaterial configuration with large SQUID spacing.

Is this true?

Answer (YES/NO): NO